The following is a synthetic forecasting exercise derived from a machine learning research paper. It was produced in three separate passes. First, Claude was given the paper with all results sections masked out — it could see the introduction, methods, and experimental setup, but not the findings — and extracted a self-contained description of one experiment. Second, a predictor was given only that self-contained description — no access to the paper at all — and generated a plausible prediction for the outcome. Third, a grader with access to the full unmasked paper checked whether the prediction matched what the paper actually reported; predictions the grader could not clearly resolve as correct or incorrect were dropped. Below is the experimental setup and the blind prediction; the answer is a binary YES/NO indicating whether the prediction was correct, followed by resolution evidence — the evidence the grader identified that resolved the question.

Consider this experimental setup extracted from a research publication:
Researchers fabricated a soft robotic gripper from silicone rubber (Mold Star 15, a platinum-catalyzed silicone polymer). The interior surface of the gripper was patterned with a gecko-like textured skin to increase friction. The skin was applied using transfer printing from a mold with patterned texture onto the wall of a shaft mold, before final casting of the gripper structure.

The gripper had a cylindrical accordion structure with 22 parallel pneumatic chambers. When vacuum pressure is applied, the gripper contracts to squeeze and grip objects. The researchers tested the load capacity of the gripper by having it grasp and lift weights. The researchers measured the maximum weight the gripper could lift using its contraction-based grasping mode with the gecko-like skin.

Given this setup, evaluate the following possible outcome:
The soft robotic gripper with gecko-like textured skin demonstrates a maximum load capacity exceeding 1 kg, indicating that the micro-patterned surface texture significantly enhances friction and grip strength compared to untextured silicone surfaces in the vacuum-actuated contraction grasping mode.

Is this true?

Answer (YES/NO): YES